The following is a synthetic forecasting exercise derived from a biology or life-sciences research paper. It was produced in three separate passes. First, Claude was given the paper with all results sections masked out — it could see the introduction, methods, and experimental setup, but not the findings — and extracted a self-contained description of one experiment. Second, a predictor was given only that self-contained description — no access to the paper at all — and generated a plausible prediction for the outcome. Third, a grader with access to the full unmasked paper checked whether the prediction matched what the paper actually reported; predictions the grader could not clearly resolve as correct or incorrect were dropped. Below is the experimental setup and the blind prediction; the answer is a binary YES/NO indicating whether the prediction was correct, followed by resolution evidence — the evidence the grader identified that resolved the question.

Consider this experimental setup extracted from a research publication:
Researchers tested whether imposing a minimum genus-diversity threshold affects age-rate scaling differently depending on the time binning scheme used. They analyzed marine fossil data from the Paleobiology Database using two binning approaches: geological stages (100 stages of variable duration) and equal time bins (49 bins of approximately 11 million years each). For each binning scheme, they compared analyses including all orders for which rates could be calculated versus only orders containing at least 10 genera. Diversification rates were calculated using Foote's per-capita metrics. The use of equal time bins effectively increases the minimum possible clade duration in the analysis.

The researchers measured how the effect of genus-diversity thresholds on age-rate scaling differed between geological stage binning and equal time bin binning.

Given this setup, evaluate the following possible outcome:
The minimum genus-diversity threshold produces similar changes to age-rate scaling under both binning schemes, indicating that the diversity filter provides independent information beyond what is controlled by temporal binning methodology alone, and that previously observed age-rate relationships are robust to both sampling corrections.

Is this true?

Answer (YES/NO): NO